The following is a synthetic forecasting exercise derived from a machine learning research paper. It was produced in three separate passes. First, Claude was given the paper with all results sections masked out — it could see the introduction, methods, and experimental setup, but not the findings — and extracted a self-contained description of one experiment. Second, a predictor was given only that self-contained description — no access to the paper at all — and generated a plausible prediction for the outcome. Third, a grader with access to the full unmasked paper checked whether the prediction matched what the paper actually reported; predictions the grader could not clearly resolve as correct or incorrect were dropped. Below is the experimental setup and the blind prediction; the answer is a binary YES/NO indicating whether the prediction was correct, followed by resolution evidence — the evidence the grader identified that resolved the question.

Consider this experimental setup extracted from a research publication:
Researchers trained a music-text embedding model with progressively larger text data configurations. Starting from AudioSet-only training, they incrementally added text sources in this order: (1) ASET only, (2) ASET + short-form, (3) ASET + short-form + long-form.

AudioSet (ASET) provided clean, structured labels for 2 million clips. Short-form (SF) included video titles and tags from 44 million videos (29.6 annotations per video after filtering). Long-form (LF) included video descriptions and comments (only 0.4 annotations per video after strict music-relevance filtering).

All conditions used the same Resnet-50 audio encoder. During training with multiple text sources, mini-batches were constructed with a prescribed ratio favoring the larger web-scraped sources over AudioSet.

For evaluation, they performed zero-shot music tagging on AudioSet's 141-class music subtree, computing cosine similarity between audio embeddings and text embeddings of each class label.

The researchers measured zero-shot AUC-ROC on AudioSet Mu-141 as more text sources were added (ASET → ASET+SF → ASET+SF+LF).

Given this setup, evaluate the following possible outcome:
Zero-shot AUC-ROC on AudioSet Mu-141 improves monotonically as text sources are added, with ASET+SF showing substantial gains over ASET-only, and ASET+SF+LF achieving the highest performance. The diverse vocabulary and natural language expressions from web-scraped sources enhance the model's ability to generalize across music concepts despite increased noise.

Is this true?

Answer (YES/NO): NO